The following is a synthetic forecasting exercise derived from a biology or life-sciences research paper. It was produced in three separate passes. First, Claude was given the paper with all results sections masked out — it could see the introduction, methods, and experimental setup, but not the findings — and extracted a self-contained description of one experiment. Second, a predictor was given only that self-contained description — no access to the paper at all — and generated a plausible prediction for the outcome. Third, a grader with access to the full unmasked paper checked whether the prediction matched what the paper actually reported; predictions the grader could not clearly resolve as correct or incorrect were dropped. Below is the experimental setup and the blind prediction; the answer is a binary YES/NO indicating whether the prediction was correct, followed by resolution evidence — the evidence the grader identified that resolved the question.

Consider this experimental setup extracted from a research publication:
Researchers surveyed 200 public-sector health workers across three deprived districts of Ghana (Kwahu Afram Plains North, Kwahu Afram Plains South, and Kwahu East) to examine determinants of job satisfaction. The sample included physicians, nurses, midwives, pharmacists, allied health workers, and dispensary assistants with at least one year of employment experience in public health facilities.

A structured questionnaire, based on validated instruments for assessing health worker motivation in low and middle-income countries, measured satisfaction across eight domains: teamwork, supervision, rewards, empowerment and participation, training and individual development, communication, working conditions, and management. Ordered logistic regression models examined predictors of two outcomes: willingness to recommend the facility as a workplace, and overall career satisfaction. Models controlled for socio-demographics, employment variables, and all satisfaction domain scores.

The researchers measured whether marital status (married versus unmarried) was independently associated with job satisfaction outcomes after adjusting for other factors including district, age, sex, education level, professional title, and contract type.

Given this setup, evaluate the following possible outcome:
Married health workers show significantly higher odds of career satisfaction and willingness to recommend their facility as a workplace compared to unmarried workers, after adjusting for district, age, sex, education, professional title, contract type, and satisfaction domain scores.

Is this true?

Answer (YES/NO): NO